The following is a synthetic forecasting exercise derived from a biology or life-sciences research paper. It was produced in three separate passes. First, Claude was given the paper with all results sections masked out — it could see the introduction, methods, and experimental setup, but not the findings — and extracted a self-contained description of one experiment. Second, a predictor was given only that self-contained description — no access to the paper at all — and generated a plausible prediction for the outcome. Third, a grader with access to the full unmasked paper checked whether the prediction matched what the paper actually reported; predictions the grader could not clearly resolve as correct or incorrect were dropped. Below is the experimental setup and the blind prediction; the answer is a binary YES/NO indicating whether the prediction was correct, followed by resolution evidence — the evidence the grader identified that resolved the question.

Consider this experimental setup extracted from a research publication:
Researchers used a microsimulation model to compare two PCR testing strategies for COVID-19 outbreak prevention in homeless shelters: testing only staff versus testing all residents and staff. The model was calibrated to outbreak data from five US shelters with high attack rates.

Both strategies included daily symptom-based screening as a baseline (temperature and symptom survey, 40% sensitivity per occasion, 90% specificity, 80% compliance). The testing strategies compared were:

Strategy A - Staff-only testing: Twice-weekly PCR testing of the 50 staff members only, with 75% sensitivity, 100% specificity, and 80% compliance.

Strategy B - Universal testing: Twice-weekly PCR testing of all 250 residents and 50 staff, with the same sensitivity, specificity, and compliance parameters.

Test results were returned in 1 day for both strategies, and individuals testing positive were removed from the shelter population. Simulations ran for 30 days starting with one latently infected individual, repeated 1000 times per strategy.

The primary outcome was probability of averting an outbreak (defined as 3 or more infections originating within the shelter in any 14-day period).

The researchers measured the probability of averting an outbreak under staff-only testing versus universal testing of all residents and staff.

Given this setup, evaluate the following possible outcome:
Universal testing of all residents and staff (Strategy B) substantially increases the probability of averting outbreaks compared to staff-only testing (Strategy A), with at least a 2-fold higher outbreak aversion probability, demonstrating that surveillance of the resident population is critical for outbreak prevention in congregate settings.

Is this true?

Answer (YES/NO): NO